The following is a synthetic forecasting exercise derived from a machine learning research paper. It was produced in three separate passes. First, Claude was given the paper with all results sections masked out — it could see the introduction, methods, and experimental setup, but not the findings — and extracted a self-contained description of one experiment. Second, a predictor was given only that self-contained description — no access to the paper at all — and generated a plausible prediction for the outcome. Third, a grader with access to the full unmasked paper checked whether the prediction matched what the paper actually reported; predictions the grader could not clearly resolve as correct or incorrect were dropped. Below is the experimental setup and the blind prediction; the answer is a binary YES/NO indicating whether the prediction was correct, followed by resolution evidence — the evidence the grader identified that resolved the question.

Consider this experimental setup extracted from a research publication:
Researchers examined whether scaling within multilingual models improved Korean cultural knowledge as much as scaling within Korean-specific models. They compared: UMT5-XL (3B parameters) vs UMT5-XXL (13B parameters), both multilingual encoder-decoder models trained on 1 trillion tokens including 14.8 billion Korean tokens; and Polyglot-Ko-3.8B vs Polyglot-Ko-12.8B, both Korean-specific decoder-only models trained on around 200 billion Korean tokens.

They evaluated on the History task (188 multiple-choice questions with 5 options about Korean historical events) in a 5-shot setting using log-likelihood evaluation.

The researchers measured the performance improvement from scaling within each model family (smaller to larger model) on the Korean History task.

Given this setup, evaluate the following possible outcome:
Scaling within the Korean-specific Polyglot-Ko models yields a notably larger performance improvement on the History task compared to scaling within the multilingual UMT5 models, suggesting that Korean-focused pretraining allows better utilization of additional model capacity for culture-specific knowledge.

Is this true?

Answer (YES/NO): NO